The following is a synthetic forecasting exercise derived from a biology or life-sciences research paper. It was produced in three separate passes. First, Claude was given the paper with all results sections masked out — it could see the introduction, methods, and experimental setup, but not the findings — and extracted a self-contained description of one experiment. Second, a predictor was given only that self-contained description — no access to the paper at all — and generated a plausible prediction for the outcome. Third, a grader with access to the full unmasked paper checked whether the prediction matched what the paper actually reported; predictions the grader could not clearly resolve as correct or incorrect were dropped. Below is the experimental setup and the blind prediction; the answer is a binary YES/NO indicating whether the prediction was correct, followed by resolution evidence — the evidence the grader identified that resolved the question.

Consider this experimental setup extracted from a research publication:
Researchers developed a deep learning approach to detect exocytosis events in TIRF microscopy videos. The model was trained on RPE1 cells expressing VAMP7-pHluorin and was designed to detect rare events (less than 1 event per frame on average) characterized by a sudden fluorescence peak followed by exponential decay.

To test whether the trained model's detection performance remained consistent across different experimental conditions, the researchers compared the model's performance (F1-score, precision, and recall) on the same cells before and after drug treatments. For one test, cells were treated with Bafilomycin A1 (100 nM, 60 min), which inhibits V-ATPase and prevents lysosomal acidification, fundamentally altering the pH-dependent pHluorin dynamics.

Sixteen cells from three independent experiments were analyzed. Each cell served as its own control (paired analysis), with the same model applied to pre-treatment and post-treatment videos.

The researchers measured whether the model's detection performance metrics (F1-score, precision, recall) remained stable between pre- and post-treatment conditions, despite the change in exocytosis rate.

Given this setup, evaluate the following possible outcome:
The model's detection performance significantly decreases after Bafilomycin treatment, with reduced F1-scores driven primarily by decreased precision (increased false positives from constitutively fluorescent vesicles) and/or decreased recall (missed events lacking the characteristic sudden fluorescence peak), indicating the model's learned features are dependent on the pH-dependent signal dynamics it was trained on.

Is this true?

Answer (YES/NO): YES